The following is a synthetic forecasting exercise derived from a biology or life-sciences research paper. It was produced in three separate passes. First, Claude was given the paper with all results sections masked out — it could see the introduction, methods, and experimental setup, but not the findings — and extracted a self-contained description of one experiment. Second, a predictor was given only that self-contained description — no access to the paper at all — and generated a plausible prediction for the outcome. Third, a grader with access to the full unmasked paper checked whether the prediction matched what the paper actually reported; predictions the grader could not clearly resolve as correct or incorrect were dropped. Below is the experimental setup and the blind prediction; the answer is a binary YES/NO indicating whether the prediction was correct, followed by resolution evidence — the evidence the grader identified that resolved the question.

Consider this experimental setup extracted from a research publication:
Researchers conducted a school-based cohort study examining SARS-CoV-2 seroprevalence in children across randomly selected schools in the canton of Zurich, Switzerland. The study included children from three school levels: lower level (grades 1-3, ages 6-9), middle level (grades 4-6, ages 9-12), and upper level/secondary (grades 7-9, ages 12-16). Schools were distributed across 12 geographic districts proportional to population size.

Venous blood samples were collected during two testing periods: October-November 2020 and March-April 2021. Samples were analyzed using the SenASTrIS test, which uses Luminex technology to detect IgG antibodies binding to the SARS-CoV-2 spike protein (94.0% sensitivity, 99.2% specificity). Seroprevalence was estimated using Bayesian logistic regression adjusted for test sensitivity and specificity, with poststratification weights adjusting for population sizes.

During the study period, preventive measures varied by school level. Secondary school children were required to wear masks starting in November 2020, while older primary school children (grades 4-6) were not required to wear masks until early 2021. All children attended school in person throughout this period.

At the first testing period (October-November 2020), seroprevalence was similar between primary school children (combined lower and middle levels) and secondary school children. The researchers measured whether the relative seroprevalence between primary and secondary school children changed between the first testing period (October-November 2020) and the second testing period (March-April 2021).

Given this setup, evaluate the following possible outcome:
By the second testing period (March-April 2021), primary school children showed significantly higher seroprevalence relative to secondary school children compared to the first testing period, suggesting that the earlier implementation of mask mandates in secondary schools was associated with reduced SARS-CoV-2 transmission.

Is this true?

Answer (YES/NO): YES